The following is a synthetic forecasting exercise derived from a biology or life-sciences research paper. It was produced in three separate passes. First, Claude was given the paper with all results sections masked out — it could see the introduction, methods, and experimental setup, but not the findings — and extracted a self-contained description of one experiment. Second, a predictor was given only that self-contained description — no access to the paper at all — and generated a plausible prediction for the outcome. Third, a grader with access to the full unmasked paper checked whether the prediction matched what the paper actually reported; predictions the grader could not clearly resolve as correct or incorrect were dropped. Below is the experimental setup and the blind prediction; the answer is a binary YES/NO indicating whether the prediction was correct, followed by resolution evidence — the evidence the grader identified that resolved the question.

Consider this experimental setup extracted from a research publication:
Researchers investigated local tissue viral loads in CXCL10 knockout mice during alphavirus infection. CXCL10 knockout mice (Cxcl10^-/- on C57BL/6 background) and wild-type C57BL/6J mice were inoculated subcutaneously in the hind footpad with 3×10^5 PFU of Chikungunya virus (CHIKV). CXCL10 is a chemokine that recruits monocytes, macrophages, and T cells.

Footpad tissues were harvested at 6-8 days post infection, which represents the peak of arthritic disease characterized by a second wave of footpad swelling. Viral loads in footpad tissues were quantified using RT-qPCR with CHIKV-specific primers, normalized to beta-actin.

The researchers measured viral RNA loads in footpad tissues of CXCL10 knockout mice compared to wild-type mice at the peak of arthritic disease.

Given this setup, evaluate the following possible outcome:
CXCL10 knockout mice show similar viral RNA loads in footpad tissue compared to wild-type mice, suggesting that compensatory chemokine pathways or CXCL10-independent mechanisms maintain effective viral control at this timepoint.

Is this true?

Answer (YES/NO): NO